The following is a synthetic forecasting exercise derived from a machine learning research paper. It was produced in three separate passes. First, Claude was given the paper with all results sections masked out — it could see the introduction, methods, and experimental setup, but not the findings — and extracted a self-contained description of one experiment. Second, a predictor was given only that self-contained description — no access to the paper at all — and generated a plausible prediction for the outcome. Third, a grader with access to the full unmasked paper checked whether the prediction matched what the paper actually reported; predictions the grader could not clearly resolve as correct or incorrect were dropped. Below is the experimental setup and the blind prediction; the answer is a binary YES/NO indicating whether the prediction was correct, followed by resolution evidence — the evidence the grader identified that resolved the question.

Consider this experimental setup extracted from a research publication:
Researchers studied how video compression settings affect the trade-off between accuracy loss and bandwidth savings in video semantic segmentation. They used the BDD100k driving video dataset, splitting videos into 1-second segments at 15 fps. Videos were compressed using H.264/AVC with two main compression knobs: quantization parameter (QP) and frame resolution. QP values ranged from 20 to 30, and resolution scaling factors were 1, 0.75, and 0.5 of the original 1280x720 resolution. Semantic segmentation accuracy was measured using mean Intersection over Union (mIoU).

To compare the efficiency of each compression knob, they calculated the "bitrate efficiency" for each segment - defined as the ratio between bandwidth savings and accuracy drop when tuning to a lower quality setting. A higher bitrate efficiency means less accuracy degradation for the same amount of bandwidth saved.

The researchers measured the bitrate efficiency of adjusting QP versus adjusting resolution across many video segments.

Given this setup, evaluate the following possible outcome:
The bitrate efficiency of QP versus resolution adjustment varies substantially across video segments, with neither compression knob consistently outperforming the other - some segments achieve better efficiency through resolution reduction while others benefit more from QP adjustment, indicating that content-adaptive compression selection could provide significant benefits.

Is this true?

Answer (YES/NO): NO